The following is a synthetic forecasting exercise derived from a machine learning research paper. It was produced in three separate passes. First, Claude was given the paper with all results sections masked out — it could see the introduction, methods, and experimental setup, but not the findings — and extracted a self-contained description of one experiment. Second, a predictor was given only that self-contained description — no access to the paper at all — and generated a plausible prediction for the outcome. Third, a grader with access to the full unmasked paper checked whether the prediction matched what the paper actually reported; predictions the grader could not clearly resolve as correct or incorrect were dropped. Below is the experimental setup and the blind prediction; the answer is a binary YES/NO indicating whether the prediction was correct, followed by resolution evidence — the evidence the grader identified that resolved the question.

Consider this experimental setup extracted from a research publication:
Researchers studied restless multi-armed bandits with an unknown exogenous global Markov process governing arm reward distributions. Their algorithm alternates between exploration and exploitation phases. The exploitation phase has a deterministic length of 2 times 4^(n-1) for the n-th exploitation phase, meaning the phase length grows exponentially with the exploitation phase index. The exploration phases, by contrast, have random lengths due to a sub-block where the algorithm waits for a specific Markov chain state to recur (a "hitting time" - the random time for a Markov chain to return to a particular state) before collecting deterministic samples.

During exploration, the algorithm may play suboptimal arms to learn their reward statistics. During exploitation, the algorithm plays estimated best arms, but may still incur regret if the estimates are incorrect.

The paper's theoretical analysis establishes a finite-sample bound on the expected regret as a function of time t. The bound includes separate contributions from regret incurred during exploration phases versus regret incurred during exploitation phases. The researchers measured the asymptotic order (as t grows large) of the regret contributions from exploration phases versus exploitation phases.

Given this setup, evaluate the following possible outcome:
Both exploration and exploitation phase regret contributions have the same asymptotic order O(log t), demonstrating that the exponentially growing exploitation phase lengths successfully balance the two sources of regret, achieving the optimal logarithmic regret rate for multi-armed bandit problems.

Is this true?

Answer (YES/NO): YES